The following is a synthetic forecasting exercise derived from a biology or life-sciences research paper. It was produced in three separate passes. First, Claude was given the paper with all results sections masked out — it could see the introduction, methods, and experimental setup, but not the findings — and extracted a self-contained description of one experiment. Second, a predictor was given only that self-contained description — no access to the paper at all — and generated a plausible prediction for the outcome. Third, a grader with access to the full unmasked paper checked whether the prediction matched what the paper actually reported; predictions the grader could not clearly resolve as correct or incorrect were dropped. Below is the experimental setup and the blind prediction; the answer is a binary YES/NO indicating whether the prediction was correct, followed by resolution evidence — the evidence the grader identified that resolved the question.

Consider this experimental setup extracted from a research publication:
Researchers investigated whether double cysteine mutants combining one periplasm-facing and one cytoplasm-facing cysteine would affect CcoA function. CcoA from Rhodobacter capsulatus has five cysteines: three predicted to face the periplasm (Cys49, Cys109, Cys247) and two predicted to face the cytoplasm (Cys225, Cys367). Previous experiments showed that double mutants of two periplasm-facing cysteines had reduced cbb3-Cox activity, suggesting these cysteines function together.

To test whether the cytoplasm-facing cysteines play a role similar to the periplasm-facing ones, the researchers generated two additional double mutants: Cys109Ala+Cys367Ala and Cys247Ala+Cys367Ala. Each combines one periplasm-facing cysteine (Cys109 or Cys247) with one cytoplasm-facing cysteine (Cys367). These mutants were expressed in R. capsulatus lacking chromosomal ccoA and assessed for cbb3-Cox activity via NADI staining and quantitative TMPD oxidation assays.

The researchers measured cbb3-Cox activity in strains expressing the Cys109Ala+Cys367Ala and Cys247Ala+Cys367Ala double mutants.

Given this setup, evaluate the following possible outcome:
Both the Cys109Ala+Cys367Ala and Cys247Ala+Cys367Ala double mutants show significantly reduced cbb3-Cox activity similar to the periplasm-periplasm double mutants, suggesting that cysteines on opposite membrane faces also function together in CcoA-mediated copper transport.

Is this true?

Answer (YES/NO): NO